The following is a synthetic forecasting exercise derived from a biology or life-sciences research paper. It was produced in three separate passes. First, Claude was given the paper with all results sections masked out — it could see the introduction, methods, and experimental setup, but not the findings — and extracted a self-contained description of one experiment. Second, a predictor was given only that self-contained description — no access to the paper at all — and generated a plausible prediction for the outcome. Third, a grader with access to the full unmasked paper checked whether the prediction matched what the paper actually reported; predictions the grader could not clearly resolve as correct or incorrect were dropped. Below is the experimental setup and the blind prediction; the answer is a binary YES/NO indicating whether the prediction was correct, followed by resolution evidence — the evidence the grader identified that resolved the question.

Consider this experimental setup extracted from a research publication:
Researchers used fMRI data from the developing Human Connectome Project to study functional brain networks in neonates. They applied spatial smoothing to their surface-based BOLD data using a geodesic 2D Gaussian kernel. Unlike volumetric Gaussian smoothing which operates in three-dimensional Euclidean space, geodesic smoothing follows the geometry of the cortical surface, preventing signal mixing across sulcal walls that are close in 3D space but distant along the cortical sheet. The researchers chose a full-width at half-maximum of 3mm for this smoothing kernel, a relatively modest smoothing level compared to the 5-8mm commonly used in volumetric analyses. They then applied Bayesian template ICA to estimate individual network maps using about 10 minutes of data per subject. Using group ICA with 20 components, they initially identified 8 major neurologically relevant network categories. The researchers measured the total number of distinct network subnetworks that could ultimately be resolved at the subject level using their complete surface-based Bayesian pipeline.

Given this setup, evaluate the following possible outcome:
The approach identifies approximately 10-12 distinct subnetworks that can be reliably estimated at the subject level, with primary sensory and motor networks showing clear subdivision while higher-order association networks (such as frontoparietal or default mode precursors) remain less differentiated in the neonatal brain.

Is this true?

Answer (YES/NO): NO